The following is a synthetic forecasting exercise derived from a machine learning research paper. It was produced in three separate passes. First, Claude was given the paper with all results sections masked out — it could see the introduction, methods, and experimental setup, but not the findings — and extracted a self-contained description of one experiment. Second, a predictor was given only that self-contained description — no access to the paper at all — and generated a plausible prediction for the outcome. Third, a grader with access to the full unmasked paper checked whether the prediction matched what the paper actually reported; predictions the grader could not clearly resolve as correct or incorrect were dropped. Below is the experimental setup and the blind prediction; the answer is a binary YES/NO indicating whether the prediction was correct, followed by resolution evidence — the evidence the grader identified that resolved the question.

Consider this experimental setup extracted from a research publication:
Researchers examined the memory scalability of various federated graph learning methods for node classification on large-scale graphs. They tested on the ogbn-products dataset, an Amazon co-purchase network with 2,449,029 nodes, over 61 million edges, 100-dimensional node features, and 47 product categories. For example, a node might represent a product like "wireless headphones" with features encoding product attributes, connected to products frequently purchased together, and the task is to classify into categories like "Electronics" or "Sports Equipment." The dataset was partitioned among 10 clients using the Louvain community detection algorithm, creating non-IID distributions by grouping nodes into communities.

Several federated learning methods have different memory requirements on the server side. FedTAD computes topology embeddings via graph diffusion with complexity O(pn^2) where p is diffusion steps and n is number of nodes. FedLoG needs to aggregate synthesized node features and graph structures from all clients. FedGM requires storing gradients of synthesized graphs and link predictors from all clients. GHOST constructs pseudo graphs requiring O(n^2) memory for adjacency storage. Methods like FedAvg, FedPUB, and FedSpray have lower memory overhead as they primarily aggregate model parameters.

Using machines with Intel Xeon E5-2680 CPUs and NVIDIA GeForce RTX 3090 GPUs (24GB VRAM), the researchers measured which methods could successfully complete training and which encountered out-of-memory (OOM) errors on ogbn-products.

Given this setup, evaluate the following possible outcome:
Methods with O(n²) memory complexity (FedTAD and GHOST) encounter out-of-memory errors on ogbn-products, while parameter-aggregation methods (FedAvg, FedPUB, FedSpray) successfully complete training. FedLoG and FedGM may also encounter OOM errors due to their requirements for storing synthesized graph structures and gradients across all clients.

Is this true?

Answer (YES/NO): YES